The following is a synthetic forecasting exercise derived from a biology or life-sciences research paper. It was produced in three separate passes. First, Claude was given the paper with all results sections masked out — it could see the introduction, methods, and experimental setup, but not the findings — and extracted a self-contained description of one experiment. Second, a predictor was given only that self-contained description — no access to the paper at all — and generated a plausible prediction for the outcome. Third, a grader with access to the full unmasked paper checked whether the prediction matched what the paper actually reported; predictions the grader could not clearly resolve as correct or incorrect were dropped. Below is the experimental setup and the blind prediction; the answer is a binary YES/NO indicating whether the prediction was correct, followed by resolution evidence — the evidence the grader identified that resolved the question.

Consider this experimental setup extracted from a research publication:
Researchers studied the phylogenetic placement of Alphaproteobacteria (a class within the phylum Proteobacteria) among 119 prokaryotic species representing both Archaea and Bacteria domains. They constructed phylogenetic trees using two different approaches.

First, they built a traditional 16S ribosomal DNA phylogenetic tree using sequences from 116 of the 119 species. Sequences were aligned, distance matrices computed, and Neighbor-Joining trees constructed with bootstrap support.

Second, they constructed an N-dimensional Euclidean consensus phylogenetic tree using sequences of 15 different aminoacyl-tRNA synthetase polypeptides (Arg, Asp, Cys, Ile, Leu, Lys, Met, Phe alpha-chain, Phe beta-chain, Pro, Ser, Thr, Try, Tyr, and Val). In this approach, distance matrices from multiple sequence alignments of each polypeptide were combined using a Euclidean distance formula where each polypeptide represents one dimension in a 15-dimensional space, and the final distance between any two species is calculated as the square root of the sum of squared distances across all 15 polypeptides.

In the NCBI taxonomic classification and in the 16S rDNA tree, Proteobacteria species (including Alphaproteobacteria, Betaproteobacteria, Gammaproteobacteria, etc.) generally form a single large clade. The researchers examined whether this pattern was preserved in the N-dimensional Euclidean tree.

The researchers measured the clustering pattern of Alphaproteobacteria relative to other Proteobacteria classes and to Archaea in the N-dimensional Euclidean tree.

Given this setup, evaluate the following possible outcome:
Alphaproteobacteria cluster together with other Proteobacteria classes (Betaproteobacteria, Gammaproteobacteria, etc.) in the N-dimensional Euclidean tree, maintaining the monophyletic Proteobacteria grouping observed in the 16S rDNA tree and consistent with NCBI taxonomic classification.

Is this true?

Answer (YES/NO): NO